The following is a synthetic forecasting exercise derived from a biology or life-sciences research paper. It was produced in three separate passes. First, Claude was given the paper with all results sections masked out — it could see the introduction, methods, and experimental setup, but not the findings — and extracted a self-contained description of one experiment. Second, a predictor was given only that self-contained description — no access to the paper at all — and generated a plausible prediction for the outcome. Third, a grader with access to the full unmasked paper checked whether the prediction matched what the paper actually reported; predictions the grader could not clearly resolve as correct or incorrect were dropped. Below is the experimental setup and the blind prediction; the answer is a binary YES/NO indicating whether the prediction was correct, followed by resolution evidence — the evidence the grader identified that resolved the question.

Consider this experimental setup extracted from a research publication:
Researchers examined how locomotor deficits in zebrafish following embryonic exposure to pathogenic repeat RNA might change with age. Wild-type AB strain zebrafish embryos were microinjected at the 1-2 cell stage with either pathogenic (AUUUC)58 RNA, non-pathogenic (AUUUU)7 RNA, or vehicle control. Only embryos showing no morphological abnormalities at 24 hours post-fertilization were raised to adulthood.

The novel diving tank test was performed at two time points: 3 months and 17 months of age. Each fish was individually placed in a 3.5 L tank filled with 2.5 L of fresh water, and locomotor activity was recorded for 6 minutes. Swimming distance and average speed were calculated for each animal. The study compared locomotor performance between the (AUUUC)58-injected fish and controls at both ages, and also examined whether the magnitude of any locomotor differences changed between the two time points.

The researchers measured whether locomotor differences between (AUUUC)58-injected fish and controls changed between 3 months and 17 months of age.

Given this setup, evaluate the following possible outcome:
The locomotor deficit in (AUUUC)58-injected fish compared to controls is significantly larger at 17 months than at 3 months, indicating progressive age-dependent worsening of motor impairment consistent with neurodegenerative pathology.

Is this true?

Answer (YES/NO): NO